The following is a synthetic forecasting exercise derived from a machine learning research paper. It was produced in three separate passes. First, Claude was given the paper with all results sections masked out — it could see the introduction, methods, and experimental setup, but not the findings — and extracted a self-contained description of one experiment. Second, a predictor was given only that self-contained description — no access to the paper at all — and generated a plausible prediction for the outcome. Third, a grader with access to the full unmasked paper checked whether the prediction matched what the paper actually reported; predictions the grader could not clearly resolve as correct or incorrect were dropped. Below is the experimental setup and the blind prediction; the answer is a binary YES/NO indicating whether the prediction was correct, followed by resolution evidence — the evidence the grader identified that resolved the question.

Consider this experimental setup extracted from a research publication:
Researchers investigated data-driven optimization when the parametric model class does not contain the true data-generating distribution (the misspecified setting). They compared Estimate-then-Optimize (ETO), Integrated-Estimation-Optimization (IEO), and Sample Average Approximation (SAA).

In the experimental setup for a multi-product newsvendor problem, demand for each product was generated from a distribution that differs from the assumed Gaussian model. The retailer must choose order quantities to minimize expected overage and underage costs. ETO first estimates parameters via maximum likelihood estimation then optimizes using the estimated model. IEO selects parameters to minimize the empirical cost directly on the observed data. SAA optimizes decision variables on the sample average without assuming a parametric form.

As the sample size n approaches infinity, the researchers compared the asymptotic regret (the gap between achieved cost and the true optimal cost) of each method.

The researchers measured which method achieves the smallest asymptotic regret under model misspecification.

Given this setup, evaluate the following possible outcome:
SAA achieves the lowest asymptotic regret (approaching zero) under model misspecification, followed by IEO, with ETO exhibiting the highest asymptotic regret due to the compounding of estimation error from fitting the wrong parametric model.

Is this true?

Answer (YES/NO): YES